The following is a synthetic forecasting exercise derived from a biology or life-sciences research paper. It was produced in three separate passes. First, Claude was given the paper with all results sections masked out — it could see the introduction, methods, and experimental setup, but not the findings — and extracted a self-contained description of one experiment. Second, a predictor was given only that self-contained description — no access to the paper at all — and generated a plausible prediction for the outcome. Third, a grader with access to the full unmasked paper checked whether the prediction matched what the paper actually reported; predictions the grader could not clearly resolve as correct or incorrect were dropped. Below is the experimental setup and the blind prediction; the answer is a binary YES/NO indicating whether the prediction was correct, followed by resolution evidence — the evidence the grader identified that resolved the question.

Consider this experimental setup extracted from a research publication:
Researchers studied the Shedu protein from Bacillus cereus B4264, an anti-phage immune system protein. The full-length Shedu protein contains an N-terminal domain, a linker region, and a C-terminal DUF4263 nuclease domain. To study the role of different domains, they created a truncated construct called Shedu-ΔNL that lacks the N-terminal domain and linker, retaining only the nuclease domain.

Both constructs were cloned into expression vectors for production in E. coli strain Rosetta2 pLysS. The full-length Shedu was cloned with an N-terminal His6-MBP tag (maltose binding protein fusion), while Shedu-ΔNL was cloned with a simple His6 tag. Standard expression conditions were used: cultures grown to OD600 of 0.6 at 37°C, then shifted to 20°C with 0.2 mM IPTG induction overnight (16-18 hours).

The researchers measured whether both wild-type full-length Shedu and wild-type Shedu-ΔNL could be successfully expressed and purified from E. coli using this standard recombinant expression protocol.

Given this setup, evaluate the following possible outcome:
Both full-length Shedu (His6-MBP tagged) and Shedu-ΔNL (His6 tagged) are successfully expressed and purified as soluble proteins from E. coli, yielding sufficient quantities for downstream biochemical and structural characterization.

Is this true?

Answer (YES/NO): NO